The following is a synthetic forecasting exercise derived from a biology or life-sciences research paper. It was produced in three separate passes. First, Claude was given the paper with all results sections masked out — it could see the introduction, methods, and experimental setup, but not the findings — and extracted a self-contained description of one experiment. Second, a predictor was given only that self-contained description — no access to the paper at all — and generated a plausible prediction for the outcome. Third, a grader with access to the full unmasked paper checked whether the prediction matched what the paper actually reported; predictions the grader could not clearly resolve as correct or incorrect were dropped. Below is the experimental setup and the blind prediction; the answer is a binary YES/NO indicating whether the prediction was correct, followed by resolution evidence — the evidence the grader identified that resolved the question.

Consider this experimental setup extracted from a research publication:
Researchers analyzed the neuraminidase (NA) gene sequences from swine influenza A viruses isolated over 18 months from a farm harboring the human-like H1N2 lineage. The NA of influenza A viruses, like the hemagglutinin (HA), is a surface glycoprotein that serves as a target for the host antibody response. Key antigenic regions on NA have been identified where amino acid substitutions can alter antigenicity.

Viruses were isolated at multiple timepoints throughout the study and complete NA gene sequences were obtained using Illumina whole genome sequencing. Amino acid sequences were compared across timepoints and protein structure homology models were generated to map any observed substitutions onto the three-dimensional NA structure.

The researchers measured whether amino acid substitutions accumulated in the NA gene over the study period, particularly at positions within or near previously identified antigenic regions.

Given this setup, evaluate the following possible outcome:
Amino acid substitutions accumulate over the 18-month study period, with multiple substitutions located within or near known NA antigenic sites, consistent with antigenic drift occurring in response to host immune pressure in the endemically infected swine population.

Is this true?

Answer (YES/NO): NO